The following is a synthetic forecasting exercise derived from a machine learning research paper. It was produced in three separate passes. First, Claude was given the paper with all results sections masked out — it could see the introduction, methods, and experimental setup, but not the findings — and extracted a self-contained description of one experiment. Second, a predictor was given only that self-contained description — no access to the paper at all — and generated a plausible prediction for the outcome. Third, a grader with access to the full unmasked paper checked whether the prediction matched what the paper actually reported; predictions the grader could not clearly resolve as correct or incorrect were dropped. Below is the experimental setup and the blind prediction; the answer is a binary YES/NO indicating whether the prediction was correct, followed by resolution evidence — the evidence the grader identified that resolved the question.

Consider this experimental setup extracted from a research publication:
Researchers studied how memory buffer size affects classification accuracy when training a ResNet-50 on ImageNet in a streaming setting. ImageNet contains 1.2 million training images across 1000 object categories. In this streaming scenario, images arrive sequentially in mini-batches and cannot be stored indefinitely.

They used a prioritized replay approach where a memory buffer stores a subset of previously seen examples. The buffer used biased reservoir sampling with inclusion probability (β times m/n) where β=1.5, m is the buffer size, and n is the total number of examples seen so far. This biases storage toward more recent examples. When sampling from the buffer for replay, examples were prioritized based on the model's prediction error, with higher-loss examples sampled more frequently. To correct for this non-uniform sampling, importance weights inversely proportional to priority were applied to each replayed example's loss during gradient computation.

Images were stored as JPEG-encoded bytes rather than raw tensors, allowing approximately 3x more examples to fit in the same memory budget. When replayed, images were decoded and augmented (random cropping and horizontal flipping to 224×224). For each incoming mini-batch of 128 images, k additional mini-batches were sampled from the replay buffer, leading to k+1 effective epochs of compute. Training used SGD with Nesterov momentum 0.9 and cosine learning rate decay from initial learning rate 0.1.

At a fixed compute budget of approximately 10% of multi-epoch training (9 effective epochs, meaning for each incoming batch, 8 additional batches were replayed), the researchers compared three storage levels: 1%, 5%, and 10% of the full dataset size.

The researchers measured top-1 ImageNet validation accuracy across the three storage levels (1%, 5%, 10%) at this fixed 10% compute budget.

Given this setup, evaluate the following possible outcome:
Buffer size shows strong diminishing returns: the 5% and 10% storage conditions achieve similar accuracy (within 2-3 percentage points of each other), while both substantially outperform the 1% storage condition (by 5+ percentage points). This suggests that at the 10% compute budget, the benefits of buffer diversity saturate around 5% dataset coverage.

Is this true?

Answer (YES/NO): NO